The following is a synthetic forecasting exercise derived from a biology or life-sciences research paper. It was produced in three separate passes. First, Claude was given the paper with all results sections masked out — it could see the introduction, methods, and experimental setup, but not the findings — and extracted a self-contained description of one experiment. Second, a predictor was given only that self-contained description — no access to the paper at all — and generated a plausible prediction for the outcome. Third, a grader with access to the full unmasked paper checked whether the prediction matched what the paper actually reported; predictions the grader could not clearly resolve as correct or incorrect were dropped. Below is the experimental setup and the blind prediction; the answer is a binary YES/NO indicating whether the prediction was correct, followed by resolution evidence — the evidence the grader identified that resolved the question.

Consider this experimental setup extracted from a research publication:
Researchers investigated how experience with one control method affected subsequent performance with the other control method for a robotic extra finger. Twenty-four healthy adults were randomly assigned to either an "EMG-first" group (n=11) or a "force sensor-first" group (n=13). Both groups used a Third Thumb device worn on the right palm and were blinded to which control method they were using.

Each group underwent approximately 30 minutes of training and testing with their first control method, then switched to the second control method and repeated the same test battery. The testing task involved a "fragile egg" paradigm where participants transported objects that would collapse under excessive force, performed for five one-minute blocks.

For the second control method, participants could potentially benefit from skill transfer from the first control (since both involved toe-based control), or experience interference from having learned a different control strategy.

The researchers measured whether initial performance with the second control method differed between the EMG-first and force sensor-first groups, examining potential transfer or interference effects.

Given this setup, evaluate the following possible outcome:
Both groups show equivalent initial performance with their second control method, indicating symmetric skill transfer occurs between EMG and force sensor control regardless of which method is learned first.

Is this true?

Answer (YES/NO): NO